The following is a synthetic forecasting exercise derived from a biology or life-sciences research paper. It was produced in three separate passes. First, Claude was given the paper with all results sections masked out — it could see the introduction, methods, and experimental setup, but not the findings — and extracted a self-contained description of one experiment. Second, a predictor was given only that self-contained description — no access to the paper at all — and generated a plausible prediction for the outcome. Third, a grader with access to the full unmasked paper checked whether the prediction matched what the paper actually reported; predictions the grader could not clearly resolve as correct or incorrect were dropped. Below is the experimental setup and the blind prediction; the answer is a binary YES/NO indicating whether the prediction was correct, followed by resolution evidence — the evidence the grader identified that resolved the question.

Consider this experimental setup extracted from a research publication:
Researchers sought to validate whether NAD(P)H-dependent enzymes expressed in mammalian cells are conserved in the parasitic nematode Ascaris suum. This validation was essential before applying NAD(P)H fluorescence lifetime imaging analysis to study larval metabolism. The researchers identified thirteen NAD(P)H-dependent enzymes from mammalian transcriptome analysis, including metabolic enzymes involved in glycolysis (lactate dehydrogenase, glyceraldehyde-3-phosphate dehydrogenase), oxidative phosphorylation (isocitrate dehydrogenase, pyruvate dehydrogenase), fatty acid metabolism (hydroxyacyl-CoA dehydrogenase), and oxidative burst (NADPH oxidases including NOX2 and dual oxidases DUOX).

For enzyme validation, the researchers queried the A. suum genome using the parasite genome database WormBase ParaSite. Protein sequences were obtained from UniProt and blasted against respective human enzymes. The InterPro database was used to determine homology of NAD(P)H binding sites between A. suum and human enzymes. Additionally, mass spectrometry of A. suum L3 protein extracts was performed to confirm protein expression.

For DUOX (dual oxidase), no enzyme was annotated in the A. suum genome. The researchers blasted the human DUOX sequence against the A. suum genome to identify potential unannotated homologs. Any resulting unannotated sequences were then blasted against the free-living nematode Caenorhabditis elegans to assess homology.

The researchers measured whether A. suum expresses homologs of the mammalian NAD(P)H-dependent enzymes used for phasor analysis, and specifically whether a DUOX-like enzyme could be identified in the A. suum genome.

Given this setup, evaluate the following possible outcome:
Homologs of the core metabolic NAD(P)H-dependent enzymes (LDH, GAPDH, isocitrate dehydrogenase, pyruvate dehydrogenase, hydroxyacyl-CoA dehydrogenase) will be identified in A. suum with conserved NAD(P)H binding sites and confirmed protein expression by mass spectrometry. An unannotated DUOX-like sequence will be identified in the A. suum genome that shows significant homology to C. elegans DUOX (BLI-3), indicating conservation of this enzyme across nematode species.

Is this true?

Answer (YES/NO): YES